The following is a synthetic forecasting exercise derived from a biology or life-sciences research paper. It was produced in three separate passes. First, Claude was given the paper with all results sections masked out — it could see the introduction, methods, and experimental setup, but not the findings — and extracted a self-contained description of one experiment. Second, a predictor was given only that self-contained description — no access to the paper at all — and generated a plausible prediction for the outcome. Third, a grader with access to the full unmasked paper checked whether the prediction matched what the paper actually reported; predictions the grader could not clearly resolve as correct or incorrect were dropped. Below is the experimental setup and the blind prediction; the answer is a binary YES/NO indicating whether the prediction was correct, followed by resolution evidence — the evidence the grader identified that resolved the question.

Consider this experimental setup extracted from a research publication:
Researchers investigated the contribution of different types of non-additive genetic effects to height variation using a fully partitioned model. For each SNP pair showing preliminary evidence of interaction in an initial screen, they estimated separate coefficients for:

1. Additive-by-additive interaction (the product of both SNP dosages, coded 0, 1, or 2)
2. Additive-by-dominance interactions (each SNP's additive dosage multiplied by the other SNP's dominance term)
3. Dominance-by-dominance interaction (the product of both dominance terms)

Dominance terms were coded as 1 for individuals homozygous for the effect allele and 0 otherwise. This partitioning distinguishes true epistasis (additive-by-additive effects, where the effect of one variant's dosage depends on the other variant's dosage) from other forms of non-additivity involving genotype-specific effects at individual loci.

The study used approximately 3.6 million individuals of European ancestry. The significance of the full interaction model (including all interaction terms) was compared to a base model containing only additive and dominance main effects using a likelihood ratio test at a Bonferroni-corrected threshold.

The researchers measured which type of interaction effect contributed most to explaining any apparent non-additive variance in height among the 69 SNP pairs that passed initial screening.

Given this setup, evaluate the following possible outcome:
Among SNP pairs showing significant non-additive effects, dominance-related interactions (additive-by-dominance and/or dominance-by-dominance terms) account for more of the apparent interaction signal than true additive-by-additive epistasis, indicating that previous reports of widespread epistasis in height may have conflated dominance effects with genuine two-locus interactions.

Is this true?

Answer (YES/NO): NO